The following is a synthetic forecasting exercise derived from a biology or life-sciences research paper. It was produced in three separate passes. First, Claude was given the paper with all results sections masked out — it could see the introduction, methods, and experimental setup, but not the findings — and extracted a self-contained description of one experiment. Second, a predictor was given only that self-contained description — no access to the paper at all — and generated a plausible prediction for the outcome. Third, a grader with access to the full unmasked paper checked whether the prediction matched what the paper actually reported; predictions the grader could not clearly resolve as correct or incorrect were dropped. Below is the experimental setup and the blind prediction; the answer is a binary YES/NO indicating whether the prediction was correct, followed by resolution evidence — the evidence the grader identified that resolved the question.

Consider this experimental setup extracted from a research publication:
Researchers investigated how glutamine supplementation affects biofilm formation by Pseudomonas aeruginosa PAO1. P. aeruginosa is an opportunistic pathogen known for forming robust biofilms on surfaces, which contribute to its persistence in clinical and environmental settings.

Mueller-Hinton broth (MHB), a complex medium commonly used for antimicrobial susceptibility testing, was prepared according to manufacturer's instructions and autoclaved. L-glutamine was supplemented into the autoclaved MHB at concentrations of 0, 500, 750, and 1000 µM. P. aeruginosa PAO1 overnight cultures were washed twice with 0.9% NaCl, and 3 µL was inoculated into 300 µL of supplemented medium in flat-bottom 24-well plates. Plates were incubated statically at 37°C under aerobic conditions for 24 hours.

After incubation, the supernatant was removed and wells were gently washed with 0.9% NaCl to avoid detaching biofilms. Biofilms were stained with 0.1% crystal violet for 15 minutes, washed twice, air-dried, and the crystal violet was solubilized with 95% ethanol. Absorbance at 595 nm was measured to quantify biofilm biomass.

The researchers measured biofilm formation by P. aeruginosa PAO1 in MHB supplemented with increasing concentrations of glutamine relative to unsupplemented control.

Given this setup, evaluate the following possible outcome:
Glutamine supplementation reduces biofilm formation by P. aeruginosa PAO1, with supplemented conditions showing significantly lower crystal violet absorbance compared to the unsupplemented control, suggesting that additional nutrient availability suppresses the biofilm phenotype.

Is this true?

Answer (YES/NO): NO